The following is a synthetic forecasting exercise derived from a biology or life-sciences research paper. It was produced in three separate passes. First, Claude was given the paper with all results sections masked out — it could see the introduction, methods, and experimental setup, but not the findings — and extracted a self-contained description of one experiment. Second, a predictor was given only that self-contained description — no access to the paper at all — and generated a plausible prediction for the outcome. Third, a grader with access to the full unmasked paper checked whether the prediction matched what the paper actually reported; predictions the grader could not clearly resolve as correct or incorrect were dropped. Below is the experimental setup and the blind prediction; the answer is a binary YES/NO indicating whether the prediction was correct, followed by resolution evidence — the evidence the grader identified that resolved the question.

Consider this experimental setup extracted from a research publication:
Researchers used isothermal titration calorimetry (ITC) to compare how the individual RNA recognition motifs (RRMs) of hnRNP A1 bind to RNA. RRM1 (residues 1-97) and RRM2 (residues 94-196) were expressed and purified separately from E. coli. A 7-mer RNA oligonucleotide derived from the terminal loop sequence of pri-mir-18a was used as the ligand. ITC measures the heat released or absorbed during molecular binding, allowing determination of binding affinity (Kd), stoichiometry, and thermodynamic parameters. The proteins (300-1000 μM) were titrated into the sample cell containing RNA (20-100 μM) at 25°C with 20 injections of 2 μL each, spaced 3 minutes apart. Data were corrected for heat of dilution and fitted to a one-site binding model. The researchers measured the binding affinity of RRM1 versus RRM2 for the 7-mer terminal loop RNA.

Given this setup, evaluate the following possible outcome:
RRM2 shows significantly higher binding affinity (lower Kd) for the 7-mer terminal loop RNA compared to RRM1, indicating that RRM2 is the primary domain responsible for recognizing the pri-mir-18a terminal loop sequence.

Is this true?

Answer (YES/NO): NO